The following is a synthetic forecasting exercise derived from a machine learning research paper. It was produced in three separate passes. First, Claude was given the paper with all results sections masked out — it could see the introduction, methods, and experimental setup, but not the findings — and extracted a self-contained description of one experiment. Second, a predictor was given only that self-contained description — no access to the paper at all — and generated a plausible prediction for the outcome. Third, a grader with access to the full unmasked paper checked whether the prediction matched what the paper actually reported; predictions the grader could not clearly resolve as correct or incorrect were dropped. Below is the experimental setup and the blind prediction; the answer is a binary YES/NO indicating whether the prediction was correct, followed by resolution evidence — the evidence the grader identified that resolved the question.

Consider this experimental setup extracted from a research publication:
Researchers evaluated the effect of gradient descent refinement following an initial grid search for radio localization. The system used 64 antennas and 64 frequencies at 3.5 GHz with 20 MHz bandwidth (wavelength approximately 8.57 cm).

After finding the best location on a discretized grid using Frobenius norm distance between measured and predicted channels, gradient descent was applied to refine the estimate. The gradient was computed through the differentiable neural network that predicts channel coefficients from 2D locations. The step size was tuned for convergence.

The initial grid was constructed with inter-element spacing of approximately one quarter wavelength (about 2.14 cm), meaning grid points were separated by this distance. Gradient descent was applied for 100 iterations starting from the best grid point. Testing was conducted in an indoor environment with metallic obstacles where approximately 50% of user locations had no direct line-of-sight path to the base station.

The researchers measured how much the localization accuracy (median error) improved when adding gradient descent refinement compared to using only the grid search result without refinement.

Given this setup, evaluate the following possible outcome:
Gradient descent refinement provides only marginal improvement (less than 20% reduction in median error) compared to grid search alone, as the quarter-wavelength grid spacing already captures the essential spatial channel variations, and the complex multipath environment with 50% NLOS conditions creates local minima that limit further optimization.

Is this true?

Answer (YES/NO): NO